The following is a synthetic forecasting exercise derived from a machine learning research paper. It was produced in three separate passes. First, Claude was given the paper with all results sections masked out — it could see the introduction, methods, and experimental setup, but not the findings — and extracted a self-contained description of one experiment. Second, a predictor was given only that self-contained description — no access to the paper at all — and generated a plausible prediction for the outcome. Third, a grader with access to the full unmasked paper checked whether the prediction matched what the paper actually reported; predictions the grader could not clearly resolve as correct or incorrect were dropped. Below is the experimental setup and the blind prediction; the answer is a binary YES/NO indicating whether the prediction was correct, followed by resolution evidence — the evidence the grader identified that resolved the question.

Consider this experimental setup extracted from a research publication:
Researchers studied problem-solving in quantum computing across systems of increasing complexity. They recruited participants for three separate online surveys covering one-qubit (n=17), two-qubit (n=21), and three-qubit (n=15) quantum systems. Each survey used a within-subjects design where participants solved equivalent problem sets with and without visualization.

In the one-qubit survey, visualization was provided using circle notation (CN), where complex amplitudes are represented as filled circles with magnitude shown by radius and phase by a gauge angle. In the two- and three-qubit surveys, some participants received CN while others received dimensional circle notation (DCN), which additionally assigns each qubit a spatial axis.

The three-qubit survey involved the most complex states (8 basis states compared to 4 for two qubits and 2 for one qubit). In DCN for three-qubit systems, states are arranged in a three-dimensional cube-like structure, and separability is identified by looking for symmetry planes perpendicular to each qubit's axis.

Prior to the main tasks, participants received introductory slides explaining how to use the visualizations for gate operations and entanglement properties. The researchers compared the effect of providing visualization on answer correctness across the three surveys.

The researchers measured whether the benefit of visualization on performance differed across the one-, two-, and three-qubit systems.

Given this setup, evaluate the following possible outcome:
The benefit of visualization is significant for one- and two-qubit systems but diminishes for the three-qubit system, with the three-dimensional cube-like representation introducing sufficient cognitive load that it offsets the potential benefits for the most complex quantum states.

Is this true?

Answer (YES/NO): NO